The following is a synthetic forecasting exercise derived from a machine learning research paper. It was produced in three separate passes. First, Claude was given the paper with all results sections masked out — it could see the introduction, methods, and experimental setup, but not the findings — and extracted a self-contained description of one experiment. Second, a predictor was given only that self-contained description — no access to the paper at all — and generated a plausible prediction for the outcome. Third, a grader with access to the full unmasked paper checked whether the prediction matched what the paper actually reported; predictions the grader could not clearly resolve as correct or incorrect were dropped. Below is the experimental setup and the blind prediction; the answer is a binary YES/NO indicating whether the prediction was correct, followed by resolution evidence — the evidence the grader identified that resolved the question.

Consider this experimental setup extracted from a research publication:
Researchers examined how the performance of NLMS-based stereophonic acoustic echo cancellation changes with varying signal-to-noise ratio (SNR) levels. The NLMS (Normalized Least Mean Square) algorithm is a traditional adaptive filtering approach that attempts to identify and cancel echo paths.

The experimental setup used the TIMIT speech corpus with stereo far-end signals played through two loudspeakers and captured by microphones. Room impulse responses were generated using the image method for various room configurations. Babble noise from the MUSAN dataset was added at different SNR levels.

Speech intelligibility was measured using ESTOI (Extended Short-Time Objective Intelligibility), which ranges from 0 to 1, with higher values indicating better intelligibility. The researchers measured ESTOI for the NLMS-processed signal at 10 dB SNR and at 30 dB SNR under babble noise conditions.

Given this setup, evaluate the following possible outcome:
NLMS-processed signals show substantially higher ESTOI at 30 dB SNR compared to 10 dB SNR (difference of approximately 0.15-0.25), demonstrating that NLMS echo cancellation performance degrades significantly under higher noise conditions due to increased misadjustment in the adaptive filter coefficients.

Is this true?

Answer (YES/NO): NO